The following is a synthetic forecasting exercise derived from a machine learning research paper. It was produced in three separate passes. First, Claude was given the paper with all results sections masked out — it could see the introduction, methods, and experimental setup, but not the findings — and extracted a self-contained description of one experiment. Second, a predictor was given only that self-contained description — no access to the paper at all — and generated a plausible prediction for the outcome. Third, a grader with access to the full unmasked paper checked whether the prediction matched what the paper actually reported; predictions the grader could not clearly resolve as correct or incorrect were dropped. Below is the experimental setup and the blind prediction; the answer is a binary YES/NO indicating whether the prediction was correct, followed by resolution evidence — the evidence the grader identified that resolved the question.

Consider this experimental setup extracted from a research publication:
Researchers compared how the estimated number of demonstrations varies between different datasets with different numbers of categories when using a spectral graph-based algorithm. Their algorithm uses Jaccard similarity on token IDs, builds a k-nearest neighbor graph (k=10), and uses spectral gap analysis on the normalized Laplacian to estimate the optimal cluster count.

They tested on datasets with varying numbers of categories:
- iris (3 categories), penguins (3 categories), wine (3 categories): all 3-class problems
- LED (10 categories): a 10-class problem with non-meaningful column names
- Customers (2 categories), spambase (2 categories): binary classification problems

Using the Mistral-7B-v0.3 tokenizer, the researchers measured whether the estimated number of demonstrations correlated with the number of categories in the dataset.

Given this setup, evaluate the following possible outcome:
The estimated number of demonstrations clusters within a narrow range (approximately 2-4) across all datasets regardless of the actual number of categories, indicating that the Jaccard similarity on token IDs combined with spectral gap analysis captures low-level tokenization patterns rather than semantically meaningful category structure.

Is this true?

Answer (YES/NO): NO